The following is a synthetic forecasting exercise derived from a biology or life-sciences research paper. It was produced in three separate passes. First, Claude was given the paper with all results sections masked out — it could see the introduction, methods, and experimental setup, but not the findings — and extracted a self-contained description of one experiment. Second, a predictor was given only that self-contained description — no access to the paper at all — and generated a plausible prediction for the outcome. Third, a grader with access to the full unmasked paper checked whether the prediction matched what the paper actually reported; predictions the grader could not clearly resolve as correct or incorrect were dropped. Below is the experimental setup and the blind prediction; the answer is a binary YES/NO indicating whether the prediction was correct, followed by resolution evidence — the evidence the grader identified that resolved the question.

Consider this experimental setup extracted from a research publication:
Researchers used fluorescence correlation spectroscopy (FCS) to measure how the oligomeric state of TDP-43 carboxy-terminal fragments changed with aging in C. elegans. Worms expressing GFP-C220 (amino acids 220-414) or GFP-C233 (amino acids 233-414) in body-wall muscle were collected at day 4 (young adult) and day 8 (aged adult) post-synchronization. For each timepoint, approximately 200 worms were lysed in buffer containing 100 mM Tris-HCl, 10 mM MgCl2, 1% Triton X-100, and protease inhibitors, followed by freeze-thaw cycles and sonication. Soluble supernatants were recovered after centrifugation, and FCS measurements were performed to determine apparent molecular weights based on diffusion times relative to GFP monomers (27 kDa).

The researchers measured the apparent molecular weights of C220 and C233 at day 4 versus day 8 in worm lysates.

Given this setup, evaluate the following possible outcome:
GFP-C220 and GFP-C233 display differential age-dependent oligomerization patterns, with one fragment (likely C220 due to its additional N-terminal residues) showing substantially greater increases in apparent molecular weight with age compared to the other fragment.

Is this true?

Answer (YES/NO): YES